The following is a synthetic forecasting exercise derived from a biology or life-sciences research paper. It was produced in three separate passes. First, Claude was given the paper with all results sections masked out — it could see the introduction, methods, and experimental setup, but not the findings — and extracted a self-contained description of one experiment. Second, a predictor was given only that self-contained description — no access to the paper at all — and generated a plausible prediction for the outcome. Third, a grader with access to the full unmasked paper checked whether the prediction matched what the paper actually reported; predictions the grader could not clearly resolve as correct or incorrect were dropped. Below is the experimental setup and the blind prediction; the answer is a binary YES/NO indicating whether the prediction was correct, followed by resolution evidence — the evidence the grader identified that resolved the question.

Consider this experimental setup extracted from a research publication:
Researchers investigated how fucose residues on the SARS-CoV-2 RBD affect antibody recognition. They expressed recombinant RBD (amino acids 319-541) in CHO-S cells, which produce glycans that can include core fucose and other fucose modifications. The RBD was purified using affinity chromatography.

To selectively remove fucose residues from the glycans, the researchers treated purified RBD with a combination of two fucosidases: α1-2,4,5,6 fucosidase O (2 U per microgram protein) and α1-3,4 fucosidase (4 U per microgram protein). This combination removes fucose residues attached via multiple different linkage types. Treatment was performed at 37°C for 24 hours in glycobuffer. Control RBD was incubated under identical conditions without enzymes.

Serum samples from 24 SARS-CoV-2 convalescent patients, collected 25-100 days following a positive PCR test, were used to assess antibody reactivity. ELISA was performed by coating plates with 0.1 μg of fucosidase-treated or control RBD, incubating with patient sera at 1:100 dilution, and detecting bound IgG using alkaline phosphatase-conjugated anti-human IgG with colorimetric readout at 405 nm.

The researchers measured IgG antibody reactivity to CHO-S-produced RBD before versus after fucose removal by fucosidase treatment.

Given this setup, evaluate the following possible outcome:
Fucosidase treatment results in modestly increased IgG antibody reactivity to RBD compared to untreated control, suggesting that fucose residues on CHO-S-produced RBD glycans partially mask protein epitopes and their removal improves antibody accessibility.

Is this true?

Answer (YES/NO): YES